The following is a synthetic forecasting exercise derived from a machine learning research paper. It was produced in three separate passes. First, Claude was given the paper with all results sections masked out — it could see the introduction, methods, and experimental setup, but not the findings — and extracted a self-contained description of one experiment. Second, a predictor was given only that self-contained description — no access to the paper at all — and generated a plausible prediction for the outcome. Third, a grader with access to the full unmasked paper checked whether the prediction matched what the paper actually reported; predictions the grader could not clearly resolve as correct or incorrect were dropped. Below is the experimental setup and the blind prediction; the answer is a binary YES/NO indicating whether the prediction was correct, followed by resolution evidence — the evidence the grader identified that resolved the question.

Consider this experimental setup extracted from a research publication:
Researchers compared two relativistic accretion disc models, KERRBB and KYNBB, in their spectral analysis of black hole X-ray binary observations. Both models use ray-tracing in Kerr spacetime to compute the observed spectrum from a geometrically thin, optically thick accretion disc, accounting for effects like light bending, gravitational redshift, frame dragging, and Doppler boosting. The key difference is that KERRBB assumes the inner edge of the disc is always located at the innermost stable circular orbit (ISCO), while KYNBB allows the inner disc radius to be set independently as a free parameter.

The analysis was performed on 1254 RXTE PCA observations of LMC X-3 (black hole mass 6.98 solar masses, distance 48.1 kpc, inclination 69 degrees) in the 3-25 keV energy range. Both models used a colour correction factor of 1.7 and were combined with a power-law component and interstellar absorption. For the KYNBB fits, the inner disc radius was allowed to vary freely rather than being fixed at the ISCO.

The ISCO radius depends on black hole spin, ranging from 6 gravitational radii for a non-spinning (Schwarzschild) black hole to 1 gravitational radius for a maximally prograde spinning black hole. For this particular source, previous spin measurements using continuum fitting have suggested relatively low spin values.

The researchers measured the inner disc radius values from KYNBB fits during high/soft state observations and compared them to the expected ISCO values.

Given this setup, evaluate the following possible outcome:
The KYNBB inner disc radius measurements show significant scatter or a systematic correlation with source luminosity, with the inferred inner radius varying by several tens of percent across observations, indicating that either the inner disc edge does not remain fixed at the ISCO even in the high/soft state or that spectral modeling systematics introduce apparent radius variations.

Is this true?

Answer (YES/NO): NO